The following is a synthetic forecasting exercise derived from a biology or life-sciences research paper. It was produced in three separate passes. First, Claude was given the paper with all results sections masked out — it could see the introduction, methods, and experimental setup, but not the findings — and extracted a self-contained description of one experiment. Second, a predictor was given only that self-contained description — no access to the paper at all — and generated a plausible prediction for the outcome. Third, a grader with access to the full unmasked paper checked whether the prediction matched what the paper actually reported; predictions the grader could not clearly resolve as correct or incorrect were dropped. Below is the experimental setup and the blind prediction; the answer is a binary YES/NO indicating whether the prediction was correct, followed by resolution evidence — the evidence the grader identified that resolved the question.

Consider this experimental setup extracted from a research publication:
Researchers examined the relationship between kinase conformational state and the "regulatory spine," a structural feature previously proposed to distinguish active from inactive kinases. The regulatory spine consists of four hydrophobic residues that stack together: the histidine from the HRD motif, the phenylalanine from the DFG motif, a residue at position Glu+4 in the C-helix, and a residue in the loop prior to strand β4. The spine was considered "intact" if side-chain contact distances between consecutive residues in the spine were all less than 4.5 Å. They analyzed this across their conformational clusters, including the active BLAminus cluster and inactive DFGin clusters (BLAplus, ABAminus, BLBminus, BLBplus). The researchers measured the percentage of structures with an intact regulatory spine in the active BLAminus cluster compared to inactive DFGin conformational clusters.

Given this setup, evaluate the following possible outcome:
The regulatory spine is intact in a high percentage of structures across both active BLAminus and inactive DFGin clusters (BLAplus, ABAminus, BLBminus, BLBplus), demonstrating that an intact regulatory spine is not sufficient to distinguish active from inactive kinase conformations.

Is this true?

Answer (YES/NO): YES